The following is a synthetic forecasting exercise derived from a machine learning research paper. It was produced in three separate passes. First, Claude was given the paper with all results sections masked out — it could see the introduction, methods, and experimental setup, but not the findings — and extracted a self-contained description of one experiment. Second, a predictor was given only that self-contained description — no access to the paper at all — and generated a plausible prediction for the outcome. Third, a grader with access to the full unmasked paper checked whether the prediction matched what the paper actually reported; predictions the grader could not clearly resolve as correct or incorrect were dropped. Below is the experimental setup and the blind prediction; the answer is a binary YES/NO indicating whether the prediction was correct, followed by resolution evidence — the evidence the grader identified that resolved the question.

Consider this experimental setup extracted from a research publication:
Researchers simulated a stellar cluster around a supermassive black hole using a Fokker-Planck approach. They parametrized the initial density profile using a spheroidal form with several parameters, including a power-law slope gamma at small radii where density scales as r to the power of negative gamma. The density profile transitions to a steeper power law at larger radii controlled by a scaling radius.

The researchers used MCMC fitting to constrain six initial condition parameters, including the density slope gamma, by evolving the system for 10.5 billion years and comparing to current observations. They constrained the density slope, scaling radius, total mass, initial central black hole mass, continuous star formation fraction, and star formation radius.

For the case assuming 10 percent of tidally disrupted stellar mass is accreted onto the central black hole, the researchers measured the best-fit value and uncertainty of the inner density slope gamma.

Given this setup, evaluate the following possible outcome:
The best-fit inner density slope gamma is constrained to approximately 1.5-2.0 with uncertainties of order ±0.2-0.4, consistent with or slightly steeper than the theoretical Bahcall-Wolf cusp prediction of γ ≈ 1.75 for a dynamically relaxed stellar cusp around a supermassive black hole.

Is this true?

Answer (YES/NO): NO